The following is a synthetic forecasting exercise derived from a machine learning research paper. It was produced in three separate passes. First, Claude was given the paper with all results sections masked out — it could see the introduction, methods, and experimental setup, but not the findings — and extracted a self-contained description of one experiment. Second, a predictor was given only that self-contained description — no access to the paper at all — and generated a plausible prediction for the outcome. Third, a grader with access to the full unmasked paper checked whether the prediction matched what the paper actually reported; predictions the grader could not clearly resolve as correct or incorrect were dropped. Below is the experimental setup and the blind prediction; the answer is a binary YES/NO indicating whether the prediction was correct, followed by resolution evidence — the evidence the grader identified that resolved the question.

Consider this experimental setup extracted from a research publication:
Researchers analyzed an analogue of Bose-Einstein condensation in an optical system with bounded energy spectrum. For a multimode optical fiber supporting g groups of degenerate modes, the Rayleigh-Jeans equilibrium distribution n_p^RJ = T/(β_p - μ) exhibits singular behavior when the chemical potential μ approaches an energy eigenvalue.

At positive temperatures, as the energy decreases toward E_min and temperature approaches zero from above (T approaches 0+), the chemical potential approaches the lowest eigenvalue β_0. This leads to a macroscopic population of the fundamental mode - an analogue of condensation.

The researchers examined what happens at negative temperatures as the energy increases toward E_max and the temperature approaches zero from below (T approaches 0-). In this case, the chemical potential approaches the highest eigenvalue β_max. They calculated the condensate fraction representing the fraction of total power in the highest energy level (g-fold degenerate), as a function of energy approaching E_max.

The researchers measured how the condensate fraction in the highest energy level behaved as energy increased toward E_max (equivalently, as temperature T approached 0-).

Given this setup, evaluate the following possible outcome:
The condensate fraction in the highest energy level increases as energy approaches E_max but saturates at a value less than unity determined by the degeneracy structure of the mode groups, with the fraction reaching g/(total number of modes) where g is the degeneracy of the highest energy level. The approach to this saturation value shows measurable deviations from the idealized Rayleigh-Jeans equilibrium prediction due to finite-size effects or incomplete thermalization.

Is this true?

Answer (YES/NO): NO